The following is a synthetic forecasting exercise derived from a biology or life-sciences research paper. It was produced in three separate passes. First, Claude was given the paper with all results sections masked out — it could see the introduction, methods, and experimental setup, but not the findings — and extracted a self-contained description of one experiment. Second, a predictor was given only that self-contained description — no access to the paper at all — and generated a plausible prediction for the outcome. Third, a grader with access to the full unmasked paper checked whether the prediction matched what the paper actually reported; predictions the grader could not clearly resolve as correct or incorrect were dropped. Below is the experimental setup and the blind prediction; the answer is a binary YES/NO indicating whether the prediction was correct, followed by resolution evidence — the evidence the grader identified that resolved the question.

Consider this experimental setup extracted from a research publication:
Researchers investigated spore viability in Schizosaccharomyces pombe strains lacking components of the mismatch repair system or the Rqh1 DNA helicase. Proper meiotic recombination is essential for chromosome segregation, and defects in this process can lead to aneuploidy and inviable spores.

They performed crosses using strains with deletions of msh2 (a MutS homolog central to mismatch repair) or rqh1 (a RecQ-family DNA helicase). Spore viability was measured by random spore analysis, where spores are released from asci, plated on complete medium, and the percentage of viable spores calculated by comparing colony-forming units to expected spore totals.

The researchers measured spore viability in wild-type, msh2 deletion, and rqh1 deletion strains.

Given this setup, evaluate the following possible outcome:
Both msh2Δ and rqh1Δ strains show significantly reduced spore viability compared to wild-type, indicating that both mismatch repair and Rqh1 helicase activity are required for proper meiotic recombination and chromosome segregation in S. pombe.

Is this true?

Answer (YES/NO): NO